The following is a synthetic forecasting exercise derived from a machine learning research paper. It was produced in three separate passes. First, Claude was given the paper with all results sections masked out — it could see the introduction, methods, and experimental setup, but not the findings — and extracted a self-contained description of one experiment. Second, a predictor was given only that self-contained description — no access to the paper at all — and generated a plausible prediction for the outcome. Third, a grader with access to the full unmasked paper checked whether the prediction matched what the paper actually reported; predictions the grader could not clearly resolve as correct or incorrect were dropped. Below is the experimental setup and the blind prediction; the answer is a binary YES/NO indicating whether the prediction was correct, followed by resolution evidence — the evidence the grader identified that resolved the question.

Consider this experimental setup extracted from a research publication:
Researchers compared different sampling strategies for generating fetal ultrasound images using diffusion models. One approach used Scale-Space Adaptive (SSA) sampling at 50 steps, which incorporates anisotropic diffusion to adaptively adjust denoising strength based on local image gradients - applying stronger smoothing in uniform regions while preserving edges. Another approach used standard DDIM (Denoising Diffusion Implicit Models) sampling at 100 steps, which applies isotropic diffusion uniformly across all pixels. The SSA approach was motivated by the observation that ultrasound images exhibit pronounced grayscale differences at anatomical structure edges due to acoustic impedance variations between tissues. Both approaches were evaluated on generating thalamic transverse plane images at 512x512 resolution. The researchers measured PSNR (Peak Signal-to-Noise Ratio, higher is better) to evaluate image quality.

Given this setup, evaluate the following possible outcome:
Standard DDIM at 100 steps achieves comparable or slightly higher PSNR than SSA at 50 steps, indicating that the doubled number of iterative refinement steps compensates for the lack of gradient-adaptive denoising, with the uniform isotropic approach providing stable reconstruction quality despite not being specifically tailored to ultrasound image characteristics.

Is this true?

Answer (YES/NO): NO